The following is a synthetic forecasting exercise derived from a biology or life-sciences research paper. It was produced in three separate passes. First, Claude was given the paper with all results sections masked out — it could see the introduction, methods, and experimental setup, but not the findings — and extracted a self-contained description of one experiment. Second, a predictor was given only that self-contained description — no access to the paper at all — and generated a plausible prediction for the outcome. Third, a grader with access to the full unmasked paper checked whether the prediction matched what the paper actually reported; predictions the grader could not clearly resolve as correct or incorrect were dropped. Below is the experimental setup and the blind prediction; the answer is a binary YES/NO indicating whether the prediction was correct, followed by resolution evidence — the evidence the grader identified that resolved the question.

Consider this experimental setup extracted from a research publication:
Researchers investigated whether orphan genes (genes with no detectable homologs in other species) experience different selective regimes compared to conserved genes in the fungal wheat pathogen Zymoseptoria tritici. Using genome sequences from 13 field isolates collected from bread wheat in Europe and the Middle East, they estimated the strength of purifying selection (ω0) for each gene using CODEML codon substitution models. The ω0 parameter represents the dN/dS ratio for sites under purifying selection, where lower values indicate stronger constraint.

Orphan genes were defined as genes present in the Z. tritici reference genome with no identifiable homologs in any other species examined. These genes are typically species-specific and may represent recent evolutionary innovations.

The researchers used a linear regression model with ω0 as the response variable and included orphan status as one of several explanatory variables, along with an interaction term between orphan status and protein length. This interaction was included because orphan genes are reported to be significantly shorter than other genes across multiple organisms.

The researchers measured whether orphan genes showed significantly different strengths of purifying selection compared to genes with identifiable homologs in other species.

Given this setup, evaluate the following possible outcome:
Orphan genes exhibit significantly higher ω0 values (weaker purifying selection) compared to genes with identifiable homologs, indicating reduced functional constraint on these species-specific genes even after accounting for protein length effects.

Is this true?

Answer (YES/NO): YES